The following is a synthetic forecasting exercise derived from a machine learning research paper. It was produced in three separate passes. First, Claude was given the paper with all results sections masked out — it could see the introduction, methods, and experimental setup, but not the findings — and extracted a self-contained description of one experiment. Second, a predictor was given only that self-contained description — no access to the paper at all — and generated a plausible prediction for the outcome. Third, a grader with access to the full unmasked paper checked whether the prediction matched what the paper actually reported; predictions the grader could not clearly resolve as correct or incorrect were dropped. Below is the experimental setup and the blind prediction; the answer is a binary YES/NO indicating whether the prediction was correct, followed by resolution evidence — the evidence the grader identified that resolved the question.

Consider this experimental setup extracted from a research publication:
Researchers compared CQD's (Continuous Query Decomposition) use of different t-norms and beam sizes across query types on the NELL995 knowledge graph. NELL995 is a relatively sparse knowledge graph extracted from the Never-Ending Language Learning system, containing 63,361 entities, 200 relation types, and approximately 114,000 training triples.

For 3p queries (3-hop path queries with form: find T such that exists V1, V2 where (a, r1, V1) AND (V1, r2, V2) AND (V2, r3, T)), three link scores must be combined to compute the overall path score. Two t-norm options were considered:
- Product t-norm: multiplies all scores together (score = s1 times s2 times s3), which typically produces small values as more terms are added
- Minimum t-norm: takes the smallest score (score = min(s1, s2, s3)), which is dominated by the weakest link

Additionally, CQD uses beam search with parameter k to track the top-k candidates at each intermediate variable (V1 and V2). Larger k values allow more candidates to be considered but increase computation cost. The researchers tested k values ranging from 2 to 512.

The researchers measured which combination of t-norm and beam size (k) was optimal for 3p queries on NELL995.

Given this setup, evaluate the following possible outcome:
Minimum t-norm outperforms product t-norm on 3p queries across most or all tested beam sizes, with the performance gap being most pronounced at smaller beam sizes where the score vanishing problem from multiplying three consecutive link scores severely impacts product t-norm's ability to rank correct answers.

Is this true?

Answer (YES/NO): NO